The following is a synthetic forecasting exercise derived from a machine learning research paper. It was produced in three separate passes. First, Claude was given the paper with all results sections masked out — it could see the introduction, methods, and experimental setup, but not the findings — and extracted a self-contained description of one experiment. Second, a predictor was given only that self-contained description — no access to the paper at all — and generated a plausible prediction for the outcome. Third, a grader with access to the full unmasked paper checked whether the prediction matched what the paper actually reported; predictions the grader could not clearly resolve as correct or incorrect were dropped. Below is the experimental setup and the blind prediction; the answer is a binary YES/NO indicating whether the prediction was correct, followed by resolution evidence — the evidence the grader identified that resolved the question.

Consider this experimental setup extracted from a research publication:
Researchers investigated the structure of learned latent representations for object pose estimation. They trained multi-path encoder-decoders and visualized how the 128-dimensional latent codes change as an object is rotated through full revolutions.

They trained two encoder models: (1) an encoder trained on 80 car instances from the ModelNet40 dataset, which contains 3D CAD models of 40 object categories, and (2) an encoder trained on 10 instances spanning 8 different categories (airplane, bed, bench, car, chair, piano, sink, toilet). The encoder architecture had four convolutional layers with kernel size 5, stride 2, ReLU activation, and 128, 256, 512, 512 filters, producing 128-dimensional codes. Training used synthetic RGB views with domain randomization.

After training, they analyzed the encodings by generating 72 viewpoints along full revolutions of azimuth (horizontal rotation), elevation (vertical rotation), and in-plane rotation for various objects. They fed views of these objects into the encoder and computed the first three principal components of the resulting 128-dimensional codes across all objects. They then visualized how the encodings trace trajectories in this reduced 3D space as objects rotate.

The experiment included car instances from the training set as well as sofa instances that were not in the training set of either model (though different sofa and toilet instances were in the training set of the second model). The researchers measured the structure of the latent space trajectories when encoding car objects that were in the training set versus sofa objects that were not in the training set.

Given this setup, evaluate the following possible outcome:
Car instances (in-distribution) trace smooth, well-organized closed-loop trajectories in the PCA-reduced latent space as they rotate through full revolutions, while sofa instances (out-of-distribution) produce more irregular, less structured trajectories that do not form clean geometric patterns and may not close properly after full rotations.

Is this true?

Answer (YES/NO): NO